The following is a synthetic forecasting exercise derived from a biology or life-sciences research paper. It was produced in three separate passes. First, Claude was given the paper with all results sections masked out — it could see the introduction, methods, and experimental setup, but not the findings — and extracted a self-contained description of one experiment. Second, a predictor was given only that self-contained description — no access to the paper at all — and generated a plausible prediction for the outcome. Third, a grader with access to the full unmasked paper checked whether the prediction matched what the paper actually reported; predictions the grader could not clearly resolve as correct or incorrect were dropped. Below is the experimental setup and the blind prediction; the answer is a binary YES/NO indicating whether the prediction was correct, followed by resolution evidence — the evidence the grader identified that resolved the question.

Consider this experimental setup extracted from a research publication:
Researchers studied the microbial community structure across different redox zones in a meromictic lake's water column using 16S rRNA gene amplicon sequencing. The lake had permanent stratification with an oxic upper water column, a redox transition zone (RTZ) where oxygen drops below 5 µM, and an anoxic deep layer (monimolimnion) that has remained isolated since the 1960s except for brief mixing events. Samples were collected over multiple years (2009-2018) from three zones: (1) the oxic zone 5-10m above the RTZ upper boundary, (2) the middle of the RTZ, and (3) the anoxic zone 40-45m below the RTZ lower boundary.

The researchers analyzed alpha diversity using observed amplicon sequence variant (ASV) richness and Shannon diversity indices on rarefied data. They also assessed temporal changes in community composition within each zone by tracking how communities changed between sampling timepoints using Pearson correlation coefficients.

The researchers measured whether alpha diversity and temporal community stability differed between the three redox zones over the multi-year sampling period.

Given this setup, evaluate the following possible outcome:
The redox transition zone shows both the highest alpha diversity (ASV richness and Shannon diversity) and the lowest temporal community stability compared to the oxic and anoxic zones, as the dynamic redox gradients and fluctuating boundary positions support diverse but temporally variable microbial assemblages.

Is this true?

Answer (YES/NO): NO